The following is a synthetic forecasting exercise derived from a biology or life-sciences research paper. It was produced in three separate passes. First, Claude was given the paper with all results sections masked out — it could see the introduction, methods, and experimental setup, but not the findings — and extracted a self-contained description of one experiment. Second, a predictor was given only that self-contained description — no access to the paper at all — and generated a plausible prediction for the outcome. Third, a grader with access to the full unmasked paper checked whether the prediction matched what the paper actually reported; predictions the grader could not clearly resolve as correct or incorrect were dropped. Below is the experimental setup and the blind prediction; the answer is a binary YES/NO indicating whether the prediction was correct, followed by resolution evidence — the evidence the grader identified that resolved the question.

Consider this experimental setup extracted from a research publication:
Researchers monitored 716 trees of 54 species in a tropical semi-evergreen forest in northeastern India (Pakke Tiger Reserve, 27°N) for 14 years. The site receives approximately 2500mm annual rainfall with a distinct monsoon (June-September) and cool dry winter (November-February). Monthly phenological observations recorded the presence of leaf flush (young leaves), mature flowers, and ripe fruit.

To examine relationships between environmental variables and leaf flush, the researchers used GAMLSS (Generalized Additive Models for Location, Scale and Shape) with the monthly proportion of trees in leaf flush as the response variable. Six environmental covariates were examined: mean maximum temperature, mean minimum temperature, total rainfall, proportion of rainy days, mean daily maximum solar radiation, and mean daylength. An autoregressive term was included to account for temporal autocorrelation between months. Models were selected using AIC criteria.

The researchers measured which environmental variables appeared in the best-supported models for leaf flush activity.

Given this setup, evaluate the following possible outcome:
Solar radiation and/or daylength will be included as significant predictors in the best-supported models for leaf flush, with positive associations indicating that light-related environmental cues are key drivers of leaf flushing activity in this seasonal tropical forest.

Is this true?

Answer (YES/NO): YES